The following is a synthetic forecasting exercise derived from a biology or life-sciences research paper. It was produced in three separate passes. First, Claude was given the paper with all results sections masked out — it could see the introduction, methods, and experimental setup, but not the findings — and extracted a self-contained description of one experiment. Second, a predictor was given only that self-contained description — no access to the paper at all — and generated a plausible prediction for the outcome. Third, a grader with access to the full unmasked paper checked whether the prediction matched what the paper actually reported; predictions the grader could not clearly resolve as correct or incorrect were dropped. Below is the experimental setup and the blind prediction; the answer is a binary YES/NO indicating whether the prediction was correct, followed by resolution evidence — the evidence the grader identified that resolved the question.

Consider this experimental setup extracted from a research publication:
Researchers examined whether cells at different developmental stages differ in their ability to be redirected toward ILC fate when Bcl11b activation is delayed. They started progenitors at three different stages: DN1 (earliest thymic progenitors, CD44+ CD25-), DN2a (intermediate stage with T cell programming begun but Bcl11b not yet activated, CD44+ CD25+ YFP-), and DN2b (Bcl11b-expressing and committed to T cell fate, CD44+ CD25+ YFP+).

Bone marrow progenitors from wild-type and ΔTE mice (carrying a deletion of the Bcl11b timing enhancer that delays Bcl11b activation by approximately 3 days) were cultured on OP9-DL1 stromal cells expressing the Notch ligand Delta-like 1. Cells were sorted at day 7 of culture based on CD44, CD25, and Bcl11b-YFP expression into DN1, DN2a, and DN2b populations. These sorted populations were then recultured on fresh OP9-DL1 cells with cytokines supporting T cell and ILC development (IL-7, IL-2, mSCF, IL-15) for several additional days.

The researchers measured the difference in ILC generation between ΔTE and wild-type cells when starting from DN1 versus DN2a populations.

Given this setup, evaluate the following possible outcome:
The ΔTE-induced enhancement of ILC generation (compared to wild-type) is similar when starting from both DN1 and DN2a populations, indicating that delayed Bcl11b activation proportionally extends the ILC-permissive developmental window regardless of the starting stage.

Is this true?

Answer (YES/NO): NO